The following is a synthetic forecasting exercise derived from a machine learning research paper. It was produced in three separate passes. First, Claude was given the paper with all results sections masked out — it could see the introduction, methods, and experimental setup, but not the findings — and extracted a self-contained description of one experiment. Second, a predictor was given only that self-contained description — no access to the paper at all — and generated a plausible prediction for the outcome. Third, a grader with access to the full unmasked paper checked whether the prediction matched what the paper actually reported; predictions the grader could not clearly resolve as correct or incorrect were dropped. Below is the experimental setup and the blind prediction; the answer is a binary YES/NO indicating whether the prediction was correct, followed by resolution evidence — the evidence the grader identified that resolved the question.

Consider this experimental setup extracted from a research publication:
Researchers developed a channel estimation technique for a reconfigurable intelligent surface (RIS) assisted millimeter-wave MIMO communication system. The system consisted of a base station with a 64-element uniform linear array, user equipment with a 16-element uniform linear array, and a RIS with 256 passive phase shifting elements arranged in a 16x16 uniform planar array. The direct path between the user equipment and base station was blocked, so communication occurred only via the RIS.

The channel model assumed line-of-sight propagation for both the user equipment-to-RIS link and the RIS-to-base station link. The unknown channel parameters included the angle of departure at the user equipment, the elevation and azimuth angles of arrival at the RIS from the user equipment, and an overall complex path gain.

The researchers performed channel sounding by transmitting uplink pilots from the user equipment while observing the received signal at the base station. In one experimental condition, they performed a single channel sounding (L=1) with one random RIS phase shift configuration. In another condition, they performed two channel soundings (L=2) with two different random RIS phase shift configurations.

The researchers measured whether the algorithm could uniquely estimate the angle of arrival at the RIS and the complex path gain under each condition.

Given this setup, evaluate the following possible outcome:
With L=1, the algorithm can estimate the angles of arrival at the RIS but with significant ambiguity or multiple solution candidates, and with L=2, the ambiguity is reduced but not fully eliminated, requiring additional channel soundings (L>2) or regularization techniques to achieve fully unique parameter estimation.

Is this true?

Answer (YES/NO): NO